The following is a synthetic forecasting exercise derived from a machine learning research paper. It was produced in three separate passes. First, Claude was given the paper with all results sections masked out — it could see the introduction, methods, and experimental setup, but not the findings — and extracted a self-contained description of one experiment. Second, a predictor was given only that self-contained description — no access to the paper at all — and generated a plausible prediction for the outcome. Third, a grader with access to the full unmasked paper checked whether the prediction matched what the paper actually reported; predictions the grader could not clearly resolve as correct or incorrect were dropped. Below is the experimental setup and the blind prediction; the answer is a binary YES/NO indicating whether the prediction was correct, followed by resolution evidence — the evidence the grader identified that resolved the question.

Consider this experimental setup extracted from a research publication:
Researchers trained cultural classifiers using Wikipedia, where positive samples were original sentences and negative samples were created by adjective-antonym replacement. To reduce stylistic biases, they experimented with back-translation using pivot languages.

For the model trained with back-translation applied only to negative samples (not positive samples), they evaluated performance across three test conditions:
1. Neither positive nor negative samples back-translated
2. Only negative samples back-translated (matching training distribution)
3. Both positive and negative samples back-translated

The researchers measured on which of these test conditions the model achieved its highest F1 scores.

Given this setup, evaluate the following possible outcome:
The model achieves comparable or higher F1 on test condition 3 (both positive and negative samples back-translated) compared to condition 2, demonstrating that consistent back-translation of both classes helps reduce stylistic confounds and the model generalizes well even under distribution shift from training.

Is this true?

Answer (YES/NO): NO